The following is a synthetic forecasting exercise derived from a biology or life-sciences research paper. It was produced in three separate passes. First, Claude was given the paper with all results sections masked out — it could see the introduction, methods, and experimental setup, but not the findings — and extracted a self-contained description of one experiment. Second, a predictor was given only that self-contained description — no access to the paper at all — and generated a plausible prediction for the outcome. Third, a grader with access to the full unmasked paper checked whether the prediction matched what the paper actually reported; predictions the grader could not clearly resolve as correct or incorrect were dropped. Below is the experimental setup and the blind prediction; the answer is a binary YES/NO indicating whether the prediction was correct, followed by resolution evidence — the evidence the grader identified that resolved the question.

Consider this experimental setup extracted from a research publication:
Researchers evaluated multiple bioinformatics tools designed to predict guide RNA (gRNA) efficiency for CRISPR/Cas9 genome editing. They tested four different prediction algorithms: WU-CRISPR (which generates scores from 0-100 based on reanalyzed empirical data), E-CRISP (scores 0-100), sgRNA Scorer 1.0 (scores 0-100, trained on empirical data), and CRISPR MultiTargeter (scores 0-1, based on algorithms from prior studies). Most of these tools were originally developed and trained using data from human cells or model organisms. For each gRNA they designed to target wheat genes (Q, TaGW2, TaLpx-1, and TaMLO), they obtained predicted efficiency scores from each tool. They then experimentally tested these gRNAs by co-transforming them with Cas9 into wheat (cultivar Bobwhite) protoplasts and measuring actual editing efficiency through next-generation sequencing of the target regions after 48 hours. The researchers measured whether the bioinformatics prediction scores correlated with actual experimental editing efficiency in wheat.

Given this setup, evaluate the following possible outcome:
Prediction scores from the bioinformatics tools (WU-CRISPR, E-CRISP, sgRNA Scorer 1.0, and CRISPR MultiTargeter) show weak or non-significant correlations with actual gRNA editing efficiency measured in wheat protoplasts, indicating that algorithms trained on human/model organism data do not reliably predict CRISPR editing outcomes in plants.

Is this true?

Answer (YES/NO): YES